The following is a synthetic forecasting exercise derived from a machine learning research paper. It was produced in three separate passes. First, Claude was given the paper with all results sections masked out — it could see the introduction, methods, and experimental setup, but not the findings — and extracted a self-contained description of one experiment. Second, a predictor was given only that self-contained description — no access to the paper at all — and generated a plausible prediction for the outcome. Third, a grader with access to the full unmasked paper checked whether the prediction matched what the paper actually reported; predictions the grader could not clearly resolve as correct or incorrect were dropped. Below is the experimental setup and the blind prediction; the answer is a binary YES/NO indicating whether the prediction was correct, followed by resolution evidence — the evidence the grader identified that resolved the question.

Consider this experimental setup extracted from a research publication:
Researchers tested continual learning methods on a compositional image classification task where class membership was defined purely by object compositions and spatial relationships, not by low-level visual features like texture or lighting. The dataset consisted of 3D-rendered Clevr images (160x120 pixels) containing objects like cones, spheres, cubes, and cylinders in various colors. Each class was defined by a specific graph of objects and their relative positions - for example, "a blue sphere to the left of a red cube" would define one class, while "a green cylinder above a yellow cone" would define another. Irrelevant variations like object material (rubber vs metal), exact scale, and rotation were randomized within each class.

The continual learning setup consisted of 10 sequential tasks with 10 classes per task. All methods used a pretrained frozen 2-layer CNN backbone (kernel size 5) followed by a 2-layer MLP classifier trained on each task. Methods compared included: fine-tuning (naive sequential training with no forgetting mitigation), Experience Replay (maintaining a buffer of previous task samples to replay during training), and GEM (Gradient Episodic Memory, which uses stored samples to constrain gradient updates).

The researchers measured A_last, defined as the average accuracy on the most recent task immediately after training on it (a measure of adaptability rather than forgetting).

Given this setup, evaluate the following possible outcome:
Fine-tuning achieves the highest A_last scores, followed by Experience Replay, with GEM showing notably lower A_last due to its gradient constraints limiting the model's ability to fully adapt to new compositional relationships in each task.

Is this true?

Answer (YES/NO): NO